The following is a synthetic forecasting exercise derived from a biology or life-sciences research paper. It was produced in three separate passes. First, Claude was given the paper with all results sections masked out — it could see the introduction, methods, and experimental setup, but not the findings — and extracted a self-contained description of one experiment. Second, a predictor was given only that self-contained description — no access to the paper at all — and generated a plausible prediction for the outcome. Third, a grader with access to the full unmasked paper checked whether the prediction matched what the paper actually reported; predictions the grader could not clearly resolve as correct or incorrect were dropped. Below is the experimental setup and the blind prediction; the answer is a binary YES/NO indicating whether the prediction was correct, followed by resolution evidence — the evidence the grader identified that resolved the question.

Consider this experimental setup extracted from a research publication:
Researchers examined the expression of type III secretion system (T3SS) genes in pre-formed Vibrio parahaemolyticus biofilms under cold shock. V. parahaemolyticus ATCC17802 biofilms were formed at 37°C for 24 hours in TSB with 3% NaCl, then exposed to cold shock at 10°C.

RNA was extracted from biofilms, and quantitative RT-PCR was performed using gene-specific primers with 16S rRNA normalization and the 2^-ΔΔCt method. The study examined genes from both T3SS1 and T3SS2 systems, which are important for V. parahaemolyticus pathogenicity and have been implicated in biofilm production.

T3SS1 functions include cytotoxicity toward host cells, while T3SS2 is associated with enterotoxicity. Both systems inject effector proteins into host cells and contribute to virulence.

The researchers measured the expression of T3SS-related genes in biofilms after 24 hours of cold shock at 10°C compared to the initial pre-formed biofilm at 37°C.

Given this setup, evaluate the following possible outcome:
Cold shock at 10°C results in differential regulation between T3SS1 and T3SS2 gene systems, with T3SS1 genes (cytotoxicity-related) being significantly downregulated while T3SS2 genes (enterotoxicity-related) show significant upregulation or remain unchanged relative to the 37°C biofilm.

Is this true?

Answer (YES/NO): NO